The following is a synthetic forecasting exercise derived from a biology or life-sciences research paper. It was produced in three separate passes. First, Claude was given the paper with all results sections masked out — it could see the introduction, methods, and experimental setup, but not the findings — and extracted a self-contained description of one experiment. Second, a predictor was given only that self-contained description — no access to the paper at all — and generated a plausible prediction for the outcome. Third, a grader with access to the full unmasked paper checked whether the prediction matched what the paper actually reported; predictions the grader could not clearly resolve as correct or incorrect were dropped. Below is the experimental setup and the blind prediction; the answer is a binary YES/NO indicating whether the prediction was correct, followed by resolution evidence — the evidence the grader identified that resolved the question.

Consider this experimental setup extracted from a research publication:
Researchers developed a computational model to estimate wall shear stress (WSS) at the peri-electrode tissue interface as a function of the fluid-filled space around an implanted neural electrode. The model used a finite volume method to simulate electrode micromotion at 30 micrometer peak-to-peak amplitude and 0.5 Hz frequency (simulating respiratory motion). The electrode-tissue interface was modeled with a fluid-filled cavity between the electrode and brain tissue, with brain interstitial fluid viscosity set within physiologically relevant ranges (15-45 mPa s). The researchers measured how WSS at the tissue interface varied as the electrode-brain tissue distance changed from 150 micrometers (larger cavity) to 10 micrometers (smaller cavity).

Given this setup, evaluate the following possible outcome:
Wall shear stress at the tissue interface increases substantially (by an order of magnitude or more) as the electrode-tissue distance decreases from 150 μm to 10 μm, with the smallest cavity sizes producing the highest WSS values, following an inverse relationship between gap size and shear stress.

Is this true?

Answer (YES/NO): YES